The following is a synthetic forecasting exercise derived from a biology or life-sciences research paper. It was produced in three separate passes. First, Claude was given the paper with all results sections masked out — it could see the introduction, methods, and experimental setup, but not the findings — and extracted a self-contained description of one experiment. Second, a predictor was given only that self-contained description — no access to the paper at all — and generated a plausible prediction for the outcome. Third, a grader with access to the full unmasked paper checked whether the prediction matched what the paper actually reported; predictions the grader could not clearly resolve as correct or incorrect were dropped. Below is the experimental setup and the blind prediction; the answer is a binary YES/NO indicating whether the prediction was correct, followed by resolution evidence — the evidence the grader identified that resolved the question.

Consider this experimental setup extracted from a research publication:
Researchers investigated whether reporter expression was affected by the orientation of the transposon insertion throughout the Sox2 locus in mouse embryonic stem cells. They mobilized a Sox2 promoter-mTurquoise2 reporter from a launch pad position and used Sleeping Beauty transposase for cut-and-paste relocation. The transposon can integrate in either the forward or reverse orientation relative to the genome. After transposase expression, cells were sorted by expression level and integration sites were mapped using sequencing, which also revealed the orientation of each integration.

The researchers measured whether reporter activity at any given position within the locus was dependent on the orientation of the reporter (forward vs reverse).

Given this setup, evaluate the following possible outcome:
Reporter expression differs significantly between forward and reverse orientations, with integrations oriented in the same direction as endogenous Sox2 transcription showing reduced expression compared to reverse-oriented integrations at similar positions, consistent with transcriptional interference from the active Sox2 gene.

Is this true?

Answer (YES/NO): NO